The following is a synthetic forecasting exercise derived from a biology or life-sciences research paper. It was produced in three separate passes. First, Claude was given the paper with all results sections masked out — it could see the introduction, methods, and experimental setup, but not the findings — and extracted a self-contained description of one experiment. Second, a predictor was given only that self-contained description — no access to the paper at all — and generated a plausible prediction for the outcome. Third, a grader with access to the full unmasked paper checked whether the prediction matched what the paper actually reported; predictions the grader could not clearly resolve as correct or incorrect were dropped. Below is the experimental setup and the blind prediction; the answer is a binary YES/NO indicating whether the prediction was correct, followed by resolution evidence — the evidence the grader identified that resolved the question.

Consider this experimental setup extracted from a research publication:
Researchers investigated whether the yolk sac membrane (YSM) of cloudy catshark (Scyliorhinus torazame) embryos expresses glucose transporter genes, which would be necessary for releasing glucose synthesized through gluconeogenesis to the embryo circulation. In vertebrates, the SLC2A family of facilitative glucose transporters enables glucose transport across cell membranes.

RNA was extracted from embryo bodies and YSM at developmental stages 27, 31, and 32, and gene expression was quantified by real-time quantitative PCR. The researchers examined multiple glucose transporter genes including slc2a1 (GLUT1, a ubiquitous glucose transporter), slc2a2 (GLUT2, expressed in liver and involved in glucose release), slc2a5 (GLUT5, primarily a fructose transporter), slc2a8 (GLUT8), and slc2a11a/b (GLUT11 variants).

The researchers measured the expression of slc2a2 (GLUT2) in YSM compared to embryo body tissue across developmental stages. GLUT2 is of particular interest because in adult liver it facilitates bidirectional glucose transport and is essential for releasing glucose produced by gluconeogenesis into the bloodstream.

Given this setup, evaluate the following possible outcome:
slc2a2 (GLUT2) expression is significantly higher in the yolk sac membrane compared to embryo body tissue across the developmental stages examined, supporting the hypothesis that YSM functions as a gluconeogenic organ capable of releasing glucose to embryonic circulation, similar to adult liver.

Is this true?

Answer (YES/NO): YES